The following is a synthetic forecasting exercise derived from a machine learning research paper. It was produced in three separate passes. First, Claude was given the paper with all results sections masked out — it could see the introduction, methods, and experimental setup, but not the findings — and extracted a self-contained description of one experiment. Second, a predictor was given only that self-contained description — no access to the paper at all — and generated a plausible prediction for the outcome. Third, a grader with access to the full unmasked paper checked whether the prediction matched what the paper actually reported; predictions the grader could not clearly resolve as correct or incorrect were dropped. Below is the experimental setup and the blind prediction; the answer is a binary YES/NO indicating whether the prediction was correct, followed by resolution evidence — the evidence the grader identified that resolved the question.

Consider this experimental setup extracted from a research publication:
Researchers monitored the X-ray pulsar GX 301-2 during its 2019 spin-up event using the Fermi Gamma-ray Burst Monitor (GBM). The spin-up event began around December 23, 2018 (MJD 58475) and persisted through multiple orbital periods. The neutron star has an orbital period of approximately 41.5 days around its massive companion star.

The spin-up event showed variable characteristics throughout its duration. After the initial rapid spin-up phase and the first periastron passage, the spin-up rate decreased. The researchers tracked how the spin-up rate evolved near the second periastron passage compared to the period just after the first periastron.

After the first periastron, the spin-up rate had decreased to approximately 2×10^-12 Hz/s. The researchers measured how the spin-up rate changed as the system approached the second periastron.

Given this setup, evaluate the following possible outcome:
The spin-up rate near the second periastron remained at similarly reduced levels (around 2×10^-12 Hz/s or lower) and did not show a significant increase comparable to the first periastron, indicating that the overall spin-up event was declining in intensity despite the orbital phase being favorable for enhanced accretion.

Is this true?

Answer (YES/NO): NO